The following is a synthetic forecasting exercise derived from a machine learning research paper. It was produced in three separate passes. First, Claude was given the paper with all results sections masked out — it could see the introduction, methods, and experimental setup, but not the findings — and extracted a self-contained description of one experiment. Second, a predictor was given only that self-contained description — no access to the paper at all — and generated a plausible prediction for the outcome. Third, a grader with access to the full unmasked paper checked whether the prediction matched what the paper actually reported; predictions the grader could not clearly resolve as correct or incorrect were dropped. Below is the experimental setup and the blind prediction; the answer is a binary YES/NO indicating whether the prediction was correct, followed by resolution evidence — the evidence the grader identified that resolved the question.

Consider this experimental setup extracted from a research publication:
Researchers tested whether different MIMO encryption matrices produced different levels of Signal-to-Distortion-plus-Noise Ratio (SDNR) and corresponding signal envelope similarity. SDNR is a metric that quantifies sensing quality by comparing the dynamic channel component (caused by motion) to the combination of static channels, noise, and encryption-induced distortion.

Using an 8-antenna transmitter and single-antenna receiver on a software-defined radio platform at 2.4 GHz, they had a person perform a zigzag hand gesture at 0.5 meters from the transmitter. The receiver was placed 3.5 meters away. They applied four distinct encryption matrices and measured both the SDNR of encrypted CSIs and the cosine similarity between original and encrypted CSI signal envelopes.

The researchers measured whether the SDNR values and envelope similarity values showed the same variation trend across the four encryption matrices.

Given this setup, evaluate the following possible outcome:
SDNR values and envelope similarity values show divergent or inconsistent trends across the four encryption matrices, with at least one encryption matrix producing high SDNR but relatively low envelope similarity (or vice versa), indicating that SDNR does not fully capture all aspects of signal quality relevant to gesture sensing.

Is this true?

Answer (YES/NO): NO